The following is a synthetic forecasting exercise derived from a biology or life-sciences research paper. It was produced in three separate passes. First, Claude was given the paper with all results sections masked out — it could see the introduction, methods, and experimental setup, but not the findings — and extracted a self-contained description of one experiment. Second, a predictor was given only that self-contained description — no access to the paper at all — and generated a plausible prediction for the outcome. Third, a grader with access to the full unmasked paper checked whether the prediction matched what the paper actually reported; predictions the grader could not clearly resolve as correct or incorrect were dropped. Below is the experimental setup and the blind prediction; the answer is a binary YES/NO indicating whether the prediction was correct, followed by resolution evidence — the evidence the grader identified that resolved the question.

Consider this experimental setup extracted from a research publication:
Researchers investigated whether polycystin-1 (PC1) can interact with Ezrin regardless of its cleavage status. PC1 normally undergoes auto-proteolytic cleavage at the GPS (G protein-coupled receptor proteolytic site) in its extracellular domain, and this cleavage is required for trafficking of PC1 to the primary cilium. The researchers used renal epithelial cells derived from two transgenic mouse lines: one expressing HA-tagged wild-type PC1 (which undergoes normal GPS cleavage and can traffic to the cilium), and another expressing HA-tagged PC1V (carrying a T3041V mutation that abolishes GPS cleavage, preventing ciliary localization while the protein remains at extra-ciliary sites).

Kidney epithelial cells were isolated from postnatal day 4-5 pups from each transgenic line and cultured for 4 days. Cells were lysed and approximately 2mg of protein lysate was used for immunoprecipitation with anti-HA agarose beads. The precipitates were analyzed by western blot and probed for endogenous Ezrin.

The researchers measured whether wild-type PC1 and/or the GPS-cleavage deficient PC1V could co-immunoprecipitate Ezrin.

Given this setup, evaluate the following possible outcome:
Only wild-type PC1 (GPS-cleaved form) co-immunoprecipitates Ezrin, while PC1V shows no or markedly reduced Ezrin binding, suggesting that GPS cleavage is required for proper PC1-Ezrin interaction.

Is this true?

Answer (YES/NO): NO